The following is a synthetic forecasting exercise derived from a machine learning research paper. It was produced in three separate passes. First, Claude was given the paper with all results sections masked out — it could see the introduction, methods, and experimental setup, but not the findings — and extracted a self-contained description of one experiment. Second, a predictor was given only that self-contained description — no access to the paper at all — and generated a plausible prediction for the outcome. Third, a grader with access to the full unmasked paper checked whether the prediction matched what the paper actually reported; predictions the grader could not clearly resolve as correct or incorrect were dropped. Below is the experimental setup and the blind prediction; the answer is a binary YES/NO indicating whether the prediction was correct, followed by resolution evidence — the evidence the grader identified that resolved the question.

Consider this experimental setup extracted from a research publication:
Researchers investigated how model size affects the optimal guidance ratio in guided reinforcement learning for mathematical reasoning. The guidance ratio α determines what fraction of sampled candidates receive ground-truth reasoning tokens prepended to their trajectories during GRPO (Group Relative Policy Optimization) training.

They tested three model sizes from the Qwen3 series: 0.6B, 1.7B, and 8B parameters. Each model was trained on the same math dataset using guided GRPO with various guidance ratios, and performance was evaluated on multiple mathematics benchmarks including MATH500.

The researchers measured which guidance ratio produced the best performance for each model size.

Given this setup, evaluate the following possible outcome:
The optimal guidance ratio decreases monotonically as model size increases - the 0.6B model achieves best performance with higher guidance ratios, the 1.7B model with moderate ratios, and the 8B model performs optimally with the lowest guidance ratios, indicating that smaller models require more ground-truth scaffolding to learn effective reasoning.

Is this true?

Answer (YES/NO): YES